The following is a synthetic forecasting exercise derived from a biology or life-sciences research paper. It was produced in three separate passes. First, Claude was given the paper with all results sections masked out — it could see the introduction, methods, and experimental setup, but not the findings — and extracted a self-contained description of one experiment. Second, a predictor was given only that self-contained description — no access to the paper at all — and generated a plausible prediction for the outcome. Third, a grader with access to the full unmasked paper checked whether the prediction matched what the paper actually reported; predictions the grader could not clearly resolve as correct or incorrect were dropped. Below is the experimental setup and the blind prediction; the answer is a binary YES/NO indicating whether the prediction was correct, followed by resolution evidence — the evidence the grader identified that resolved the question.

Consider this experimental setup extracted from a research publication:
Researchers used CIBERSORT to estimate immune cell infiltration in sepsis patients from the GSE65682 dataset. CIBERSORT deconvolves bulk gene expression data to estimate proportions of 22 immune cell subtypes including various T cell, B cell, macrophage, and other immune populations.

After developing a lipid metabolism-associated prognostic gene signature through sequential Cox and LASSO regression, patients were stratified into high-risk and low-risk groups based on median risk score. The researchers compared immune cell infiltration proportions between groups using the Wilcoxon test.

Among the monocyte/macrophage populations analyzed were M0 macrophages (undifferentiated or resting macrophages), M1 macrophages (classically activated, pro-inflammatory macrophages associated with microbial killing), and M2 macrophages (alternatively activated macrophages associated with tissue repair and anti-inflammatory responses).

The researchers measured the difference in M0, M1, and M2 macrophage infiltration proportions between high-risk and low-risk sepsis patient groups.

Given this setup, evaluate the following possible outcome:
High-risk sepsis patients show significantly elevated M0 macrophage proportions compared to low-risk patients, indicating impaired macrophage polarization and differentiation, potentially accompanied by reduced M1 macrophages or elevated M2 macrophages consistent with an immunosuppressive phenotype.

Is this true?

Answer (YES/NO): YES